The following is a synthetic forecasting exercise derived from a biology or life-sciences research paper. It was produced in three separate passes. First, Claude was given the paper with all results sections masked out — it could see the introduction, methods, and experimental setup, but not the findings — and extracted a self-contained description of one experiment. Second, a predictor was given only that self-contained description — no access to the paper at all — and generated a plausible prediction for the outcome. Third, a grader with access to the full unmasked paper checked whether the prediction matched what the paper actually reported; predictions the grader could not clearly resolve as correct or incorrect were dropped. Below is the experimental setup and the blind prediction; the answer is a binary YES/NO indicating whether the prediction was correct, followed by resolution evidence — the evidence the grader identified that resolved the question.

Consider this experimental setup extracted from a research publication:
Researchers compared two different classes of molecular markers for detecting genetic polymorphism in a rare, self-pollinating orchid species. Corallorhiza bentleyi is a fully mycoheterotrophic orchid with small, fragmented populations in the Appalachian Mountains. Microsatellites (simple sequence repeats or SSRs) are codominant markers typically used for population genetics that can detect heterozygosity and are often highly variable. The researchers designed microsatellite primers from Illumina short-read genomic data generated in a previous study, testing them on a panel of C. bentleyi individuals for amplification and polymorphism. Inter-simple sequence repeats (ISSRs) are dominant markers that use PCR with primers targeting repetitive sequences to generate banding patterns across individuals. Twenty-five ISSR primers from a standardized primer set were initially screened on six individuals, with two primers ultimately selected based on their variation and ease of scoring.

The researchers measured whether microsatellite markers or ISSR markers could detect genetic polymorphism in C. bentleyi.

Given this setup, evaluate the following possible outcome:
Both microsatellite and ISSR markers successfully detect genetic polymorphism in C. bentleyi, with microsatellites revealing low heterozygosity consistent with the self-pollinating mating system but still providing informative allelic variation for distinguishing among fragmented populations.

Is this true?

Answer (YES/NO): NO